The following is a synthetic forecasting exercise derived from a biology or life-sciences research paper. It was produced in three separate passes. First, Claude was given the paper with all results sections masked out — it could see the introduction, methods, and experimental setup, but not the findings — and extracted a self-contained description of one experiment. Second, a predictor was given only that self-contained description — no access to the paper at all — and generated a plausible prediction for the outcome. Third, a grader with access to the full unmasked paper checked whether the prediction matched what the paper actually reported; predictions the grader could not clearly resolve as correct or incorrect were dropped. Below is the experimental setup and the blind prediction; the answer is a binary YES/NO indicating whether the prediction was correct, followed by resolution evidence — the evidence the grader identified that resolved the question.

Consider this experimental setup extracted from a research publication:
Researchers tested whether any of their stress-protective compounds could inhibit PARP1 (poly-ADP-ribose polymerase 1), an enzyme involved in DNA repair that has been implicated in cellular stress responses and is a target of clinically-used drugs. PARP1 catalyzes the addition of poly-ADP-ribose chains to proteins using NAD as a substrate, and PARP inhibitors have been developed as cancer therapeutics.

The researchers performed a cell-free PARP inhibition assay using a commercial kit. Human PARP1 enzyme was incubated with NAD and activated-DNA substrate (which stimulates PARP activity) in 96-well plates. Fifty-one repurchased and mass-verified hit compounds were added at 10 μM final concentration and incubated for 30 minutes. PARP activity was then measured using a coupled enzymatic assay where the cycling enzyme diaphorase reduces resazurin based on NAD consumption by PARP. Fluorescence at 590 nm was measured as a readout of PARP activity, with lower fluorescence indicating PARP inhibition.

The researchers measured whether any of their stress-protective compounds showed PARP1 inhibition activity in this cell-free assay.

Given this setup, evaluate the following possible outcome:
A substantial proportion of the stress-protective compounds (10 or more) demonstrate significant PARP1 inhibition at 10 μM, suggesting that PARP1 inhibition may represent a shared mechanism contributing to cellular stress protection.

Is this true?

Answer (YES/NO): NO